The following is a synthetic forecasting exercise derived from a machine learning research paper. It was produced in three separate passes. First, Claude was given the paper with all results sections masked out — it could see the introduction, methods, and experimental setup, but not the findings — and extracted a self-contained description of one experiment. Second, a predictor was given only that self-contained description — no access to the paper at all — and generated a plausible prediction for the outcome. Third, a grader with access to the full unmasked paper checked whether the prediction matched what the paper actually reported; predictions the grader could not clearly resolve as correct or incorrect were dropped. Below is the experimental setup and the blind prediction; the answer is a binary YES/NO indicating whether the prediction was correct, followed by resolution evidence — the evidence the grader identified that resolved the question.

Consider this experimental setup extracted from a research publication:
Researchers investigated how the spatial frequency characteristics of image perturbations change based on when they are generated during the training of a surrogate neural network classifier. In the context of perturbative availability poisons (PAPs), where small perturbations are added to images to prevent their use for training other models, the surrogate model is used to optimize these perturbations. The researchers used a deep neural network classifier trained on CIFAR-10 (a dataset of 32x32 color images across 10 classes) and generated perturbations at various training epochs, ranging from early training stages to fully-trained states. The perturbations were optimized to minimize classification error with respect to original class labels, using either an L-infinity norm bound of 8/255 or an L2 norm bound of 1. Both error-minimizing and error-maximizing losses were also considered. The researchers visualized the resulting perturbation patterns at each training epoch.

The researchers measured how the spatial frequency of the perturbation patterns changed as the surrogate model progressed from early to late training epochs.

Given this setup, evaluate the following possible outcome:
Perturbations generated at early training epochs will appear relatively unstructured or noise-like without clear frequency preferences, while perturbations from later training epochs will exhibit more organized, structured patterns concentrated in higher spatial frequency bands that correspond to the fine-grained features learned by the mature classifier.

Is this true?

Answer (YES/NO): NO